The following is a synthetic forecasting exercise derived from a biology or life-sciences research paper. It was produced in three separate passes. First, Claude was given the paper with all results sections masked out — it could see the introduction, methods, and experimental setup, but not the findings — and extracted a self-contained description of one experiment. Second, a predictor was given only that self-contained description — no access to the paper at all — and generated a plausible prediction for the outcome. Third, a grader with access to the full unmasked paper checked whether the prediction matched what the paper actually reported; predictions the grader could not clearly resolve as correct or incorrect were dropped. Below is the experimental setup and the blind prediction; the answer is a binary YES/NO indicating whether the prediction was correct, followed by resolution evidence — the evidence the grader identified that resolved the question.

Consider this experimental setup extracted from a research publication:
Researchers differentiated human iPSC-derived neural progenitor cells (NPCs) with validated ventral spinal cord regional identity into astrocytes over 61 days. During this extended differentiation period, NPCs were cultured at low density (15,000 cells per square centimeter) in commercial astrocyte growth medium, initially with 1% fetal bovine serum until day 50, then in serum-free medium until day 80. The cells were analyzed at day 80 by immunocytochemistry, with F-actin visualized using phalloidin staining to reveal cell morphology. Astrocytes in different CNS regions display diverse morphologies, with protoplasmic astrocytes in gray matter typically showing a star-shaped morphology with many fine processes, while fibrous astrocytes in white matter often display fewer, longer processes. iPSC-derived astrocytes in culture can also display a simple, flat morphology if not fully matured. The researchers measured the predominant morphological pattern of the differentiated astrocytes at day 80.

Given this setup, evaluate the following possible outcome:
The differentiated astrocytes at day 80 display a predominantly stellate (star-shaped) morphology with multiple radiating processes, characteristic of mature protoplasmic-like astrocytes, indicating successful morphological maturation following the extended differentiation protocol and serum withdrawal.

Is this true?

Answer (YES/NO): NO